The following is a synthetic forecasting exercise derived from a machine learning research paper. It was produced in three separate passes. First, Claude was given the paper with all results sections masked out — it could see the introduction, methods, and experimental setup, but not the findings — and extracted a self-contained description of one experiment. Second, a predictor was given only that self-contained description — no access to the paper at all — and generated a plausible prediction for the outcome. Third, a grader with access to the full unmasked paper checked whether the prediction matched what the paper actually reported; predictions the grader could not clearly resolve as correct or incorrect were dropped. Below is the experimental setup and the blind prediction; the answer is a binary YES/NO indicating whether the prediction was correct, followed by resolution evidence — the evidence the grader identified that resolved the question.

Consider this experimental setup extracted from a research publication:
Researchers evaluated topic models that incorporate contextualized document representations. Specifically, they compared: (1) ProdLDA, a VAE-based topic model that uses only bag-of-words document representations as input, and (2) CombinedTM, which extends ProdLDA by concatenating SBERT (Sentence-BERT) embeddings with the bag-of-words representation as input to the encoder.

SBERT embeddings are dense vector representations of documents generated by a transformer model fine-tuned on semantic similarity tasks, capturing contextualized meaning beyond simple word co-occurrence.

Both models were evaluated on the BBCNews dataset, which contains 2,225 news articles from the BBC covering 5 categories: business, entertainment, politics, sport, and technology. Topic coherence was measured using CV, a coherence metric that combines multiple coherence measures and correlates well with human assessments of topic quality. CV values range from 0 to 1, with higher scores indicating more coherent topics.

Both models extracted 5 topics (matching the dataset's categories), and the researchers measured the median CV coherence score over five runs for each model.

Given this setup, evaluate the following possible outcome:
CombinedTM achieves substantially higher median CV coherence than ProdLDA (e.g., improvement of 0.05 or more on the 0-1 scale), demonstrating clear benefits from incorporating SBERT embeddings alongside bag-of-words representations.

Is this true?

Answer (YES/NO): NO